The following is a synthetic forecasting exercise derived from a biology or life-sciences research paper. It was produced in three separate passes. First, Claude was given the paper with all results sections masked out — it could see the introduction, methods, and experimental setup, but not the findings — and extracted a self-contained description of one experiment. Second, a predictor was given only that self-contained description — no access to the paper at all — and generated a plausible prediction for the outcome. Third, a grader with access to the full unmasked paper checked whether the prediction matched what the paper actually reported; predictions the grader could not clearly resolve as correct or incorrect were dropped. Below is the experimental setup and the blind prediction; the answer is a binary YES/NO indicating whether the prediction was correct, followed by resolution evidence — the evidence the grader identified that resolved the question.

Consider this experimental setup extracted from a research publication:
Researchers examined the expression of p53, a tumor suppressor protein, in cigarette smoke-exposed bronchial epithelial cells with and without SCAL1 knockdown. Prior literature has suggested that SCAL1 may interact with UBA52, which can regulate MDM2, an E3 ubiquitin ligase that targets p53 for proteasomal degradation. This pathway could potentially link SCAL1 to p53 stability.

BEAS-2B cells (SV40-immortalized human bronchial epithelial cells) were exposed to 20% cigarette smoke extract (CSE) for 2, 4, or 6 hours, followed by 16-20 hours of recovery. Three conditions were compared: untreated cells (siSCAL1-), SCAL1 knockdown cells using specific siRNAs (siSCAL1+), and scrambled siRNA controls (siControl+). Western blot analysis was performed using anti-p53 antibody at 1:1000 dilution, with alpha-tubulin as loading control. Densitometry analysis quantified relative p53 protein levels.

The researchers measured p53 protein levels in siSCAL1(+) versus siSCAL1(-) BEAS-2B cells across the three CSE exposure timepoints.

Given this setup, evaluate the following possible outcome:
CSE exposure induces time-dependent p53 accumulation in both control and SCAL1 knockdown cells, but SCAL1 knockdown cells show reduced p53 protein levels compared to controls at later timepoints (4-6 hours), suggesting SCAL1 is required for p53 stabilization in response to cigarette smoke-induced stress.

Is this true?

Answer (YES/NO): NO